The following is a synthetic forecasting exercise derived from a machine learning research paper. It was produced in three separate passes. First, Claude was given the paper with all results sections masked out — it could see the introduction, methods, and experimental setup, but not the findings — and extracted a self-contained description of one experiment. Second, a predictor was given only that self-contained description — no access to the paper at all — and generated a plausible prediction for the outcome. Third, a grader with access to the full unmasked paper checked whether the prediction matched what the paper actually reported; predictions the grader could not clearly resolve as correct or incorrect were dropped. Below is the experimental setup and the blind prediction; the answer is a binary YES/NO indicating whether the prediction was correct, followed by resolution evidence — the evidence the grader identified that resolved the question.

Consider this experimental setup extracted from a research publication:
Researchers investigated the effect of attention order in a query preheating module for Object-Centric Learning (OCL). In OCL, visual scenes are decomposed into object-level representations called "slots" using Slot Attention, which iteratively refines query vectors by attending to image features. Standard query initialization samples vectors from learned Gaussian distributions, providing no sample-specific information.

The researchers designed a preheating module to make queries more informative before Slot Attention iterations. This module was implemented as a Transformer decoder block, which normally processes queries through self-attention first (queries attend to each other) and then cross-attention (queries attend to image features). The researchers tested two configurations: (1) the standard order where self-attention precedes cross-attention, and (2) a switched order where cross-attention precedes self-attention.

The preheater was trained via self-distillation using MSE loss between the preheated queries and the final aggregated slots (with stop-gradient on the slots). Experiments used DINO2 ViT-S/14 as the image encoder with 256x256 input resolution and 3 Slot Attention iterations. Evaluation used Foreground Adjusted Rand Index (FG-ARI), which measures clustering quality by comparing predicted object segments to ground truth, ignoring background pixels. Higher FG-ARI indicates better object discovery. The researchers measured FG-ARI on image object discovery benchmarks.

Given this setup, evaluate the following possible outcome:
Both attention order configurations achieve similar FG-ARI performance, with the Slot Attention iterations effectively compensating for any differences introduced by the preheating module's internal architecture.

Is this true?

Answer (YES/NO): NO